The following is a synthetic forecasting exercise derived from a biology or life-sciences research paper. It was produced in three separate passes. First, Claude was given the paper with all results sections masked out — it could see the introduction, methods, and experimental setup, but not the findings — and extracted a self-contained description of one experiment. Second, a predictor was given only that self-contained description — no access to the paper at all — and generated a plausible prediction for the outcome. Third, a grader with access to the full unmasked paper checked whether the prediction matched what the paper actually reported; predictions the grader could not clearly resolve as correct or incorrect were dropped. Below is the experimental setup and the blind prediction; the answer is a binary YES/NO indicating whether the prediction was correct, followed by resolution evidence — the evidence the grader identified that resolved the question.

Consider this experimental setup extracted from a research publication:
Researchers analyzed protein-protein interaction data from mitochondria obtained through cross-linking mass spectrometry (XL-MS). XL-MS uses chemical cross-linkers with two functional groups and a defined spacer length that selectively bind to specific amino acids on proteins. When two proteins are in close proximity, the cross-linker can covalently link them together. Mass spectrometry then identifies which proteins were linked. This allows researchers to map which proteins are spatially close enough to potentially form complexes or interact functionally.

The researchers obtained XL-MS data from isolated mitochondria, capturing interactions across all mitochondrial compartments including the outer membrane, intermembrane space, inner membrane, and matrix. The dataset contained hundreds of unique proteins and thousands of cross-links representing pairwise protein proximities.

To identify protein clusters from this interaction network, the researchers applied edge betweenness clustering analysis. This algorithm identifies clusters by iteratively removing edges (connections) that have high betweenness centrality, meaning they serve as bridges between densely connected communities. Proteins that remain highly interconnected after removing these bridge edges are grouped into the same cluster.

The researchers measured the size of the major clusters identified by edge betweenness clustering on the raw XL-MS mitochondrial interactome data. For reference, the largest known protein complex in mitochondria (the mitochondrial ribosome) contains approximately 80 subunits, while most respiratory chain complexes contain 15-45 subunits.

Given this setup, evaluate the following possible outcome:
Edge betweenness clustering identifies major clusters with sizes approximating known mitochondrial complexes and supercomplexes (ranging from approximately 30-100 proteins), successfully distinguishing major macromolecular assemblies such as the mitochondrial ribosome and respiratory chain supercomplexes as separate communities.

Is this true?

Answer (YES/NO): NO